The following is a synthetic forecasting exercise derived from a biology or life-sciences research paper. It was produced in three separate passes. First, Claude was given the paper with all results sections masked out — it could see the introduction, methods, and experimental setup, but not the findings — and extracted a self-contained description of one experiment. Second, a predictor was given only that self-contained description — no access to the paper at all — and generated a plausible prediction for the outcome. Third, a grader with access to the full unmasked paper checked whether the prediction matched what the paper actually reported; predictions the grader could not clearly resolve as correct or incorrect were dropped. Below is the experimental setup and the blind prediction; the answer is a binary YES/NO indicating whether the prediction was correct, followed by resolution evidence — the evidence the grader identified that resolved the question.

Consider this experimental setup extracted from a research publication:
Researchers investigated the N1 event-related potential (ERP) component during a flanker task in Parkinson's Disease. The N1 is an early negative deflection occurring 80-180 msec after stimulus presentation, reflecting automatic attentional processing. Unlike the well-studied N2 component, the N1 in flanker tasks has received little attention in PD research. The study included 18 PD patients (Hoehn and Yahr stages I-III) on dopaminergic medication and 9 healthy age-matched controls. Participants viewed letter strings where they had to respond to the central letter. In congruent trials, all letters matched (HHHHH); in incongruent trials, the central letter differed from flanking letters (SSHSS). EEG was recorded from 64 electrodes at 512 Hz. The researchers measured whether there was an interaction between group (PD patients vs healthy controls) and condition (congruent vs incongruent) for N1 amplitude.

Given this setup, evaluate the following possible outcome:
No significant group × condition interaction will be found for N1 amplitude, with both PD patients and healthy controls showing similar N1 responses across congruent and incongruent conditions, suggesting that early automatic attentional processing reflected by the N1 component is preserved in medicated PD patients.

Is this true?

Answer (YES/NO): NO